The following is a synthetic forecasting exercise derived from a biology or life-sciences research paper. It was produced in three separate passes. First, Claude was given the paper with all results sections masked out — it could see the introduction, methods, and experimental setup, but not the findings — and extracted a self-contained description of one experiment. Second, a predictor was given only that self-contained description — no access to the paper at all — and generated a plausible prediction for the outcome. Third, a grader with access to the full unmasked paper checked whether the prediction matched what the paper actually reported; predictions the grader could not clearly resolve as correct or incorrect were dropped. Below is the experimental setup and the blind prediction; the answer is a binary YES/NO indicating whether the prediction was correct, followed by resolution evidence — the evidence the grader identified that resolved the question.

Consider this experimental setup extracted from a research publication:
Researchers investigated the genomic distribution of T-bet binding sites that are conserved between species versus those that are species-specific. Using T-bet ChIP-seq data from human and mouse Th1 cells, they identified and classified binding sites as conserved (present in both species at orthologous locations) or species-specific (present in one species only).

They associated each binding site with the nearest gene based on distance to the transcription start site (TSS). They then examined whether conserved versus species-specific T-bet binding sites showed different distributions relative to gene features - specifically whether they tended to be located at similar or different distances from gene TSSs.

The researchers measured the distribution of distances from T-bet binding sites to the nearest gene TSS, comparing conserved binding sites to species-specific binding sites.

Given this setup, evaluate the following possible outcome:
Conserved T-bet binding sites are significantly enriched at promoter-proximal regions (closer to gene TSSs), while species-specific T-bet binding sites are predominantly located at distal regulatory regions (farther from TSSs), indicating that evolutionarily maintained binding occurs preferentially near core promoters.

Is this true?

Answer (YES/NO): NO